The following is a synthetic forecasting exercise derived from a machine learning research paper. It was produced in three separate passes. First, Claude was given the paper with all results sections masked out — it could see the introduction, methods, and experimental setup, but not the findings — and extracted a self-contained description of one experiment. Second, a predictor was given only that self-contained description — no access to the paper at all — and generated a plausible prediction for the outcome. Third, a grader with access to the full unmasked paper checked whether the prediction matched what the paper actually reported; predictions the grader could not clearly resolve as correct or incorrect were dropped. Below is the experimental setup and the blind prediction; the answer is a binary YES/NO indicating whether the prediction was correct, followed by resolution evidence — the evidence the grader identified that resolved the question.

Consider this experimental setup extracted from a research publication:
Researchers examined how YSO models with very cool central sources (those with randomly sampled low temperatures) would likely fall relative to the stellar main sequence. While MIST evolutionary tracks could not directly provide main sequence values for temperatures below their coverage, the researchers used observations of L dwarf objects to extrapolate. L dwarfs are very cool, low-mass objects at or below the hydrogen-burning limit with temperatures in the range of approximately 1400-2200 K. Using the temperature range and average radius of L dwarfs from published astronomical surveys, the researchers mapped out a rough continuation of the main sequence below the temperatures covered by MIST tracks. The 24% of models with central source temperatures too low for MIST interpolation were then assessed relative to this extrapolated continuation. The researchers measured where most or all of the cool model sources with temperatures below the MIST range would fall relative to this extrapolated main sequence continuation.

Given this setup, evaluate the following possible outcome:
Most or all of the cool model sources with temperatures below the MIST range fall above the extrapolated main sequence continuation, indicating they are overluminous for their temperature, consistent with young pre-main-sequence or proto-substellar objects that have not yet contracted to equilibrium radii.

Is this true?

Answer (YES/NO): YES